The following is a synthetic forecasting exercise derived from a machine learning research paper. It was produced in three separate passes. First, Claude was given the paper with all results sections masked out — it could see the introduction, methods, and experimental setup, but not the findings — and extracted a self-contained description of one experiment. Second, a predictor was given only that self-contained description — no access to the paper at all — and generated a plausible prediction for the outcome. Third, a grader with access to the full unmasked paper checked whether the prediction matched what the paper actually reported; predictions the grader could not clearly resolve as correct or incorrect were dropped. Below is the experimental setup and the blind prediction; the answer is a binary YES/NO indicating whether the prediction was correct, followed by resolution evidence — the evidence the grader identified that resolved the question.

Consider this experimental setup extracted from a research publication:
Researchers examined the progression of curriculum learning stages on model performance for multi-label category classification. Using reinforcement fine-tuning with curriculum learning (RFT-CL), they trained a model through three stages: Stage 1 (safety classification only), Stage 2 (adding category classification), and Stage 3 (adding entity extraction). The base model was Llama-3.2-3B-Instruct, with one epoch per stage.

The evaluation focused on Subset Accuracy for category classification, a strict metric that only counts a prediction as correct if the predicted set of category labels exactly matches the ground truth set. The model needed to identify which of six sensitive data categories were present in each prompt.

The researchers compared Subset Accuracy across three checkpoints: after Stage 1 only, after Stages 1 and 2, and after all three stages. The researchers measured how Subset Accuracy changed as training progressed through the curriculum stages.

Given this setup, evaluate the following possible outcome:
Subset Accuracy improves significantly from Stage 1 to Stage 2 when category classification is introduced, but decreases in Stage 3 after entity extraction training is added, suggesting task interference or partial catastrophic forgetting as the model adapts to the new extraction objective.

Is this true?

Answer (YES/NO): YES